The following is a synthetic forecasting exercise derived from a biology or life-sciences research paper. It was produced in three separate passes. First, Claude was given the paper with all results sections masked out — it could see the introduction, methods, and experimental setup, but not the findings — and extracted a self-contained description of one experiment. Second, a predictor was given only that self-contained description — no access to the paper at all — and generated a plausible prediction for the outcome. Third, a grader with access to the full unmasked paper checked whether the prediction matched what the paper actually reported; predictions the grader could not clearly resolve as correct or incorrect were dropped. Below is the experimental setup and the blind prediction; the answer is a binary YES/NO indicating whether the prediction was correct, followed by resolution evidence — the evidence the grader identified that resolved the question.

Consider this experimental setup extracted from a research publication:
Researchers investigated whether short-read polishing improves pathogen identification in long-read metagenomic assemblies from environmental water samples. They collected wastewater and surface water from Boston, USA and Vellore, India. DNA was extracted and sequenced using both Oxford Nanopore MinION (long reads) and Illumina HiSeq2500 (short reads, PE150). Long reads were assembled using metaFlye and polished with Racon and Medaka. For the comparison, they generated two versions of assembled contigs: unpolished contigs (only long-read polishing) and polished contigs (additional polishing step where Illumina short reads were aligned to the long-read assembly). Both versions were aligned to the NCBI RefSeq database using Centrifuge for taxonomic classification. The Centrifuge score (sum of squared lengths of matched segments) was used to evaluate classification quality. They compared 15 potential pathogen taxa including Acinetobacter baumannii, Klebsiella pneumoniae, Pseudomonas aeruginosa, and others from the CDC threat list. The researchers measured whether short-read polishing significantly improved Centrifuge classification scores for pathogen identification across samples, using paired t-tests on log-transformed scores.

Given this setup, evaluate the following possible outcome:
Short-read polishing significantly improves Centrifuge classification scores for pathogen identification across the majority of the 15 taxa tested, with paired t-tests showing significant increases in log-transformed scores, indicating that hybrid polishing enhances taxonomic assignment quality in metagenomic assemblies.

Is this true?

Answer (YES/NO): NO